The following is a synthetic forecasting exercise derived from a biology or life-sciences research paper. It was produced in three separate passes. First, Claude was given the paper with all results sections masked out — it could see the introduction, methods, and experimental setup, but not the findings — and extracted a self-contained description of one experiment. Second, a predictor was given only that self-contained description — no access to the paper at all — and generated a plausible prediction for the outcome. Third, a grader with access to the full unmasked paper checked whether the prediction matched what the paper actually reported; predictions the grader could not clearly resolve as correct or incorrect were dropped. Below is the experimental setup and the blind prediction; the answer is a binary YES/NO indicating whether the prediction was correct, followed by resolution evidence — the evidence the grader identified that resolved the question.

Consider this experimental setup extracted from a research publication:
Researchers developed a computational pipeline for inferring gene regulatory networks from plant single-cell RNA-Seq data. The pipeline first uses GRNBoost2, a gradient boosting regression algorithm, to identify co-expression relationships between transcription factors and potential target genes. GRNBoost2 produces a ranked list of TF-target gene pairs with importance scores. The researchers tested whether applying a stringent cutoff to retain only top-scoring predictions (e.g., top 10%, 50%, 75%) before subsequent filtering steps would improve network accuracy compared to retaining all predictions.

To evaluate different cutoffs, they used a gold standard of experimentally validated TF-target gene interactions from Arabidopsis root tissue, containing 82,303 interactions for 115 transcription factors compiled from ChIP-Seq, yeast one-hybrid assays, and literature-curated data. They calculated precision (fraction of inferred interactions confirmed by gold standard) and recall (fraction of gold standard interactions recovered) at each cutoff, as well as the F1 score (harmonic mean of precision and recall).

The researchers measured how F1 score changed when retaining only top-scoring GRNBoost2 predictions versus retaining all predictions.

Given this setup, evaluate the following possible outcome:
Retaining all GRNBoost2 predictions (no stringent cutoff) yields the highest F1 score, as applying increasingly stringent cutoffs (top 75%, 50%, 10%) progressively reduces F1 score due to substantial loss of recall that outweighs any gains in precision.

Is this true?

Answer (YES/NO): YES